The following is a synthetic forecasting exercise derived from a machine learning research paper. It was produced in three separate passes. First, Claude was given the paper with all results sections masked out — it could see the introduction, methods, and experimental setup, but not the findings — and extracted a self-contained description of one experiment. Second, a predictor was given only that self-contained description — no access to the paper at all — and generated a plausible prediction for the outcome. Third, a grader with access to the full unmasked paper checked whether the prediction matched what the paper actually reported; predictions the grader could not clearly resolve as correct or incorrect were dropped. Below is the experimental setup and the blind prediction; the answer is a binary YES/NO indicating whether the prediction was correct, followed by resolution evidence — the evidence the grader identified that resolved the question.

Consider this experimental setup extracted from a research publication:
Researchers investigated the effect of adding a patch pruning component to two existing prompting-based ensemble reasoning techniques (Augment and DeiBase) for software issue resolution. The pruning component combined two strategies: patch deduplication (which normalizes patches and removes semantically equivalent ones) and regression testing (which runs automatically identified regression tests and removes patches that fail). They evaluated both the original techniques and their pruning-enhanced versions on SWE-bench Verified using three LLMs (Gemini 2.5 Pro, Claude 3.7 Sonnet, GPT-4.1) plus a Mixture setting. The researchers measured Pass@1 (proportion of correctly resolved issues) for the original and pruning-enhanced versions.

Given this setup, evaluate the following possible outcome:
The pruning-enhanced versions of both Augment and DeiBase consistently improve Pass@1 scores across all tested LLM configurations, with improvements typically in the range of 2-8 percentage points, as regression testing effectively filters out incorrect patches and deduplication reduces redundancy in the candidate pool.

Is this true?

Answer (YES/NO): NO